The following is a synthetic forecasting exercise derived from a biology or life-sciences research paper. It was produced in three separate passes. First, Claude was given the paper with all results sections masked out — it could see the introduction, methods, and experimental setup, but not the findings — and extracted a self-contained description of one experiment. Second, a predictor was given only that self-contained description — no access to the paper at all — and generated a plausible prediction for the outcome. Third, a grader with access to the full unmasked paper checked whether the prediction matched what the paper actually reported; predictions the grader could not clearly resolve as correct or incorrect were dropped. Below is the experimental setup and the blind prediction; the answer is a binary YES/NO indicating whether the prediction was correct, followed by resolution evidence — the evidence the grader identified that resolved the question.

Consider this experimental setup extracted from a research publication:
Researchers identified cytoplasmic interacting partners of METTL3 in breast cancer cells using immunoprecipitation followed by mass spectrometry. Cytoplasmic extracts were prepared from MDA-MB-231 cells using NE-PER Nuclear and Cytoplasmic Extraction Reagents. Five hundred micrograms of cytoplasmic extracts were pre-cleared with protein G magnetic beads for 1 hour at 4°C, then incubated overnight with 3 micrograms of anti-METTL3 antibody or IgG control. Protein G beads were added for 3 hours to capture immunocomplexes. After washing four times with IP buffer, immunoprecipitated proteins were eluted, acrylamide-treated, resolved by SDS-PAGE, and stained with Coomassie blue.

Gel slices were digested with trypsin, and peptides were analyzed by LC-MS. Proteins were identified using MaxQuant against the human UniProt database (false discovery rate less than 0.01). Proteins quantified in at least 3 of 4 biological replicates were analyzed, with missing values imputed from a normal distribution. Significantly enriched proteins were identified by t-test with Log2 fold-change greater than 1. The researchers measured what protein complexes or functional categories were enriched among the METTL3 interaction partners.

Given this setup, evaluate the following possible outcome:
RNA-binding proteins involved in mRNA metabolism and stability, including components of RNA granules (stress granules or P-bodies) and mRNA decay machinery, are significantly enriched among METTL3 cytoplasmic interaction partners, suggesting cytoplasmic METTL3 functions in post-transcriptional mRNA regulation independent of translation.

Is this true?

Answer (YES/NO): NO